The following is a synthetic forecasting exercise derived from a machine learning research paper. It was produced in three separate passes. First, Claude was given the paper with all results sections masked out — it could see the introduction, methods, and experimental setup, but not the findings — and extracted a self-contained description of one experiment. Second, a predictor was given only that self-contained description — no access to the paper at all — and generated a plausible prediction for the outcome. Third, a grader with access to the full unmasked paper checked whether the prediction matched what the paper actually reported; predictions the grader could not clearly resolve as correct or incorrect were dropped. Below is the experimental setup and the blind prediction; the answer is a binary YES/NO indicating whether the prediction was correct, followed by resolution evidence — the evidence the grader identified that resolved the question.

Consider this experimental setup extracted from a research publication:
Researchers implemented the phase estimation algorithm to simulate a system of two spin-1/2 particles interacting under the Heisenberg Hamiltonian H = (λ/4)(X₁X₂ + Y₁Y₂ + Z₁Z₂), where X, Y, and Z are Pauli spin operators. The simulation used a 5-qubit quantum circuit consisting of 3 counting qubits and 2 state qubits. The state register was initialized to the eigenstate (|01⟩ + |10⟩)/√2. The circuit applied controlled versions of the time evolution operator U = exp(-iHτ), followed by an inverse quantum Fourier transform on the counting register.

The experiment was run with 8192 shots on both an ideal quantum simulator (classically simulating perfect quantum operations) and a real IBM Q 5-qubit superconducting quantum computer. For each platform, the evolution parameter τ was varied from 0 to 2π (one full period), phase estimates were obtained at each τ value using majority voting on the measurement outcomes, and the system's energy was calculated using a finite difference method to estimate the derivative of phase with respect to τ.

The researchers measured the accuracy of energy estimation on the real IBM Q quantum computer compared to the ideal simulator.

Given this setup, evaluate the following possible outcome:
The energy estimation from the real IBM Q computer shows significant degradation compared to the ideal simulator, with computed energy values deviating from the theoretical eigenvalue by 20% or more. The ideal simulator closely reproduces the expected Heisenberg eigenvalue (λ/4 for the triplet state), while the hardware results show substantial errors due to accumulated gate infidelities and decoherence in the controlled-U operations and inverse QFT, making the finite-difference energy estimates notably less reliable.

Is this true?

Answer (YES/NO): NO